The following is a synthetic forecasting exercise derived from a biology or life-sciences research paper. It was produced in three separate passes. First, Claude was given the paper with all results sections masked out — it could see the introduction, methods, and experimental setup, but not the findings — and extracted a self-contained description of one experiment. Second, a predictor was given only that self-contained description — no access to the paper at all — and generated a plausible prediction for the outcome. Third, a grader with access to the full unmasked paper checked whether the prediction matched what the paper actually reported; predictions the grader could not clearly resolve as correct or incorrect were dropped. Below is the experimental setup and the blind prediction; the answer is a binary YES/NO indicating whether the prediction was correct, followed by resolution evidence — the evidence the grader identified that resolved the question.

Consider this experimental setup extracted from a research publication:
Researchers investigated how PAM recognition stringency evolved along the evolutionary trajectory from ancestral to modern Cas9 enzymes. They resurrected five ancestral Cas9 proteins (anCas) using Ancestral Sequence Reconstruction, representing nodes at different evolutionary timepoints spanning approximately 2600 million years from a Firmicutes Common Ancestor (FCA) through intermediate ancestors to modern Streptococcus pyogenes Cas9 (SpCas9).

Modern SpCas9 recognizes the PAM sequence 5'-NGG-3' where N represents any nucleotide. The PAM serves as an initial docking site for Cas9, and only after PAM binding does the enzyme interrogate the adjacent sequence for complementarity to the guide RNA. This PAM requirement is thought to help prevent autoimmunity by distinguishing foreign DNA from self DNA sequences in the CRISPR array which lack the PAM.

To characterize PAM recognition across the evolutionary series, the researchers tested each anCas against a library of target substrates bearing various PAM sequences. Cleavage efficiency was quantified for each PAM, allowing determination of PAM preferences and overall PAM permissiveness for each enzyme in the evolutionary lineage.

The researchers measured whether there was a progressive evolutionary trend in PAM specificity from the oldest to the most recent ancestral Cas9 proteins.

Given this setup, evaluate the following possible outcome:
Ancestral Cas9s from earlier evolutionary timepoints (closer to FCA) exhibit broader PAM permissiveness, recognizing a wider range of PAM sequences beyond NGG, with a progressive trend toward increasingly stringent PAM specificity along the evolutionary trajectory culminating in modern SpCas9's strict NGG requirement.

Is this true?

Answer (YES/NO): YES